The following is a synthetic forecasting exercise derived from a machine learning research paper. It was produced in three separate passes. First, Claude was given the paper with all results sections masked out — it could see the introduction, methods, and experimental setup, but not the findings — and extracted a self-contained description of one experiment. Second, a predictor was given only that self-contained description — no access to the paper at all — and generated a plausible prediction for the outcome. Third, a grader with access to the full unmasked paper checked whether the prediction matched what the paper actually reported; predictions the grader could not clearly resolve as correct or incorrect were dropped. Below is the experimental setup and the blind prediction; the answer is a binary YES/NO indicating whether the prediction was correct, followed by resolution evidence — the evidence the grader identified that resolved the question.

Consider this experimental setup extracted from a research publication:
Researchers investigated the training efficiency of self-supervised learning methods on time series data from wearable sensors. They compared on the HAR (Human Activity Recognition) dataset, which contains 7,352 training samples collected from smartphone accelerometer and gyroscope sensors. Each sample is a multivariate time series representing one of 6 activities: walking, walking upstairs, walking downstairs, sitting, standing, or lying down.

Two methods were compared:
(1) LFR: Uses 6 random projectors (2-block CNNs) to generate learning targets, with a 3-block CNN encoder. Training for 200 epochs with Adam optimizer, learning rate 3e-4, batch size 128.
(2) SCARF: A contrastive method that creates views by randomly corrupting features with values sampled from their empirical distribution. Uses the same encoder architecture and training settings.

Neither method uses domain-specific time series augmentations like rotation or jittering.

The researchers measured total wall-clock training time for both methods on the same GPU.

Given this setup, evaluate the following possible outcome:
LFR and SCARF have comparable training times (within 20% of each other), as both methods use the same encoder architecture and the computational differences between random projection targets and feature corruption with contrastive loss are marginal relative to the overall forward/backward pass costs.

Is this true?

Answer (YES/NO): YES